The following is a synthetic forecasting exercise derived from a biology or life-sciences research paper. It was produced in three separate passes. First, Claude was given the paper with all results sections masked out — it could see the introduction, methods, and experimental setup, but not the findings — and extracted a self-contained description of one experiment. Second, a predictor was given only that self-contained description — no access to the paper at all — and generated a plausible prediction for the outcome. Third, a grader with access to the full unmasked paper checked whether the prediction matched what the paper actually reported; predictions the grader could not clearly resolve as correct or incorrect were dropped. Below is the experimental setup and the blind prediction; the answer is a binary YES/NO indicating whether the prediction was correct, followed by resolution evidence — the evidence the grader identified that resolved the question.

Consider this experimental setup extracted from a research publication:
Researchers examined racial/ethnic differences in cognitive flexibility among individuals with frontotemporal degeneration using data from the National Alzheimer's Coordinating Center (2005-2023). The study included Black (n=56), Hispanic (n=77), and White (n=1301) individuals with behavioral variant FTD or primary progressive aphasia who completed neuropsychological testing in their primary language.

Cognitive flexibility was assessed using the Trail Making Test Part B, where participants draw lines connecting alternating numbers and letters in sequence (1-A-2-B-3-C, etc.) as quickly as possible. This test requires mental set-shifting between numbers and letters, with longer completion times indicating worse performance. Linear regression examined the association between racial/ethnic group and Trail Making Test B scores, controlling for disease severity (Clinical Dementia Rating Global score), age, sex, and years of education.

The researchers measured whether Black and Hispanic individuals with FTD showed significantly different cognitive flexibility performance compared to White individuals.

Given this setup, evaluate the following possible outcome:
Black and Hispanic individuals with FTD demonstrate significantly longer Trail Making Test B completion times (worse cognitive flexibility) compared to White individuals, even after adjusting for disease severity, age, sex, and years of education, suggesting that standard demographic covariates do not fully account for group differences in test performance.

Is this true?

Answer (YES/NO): NO